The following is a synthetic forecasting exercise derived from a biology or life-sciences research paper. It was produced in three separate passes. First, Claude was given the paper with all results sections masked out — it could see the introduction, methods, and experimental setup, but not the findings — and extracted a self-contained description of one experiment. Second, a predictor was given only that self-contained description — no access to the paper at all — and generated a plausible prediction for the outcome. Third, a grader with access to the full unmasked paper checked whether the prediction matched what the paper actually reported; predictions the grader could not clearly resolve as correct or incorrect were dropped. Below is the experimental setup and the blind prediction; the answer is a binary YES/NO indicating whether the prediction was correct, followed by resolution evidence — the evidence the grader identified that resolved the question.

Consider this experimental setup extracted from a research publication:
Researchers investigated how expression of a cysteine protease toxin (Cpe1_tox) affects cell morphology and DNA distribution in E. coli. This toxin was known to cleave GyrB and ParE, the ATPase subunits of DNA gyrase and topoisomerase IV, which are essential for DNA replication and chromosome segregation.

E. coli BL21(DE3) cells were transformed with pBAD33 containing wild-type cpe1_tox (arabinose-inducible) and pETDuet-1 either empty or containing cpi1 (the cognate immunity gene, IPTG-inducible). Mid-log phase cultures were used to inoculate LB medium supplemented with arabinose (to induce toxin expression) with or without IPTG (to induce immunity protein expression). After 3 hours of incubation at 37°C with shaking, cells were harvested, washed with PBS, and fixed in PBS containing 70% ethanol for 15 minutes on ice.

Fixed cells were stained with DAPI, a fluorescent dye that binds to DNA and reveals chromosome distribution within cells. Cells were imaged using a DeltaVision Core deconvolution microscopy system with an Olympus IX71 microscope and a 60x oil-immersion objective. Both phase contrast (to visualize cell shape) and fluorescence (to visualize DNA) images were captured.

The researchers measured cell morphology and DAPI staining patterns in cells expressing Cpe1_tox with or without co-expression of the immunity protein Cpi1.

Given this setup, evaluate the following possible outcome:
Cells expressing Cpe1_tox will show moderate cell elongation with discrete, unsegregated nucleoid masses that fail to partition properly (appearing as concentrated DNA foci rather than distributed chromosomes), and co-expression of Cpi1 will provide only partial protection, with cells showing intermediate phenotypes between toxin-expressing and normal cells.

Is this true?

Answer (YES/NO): NO